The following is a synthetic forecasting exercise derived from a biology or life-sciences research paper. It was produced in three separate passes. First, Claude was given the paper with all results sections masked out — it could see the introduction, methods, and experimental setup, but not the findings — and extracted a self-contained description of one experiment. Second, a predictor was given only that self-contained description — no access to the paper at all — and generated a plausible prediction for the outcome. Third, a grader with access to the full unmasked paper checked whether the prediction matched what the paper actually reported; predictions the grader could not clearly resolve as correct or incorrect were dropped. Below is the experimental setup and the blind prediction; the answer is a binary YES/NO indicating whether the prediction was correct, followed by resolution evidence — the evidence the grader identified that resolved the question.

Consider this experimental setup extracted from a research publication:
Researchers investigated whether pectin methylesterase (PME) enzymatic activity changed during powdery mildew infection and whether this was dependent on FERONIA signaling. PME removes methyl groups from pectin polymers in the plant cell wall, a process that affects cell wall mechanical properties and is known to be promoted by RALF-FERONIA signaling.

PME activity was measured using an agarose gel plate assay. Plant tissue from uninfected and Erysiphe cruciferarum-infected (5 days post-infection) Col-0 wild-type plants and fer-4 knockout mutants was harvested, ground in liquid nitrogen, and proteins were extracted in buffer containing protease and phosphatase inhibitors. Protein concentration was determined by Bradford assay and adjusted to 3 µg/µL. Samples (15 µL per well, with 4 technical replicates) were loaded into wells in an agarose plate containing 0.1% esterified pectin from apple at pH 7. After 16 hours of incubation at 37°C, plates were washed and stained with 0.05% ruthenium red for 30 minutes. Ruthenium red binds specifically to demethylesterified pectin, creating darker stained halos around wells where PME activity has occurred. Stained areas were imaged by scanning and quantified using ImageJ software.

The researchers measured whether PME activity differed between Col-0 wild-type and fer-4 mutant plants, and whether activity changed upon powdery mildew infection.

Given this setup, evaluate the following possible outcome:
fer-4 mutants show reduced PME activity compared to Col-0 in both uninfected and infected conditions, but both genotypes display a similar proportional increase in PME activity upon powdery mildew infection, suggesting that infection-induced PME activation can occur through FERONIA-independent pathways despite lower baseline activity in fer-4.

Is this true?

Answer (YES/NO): NO